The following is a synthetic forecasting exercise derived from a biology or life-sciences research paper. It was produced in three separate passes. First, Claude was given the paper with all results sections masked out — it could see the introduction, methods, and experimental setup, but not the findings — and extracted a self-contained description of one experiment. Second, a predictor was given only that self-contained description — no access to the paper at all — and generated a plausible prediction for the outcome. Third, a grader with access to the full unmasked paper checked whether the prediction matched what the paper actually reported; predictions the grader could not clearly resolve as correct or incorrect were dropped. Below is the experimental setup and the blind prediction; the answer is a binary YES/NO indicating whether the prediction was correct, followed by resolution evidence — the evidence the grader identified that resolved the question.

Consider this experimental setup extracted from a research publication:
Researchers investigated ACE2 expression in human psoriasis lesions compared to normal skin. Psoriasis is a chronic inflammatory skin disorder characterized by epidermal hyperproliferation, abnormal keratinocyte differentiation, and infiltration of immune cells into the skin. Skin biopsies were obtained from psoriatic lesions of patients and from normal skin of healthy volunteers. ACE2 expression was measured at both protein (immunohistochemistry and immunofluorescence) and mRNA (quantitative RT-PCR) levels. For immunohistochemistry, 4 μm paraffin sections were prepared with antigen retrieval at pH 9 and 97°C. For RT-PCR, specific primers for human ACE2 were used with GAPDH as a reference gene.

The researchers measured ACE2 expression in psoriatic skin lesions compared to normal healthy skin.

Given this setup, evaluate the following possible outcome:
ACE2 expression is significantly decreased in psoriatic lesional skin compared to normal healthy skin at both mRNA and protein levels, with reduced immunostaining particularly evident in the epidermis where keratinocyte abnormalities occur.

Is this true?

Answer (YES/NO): NO